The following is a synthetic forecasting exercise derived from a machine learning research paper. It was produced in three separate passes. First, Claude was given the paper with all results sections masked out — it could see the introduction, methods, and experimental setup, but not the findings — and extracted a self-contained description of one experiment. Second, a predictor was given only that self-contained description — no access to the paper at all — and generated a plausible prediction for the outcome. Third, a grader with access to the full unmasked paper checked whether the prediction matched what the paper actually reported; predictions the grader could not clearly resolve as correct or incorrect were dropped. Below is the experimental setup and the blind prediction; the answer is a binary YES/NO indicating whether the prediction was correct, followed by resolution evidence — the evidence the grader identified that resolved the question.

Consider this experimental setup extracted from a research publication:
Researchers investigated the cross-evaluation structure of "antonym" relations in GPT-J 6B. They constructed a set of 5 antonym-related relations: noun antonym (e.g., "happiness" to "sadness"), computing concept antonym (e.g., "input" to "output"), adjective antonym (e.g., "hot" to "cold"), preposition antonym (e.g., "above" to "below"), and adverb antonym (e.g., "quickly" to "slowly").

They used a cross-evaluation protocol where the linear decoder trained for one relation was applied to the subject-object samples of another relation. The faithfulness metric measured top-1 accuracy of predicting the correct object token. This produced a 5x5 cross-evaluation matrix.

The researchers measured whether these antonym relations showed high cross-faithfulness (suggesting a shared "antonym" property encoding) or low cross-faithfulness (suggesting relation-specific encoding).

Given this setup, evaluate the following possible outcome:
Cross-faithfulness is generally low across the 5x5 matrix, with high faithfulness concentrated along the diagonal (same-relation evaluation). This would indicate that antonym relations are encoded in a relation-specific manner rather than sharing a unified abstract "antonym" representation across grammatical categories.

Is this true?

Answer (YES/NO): NO